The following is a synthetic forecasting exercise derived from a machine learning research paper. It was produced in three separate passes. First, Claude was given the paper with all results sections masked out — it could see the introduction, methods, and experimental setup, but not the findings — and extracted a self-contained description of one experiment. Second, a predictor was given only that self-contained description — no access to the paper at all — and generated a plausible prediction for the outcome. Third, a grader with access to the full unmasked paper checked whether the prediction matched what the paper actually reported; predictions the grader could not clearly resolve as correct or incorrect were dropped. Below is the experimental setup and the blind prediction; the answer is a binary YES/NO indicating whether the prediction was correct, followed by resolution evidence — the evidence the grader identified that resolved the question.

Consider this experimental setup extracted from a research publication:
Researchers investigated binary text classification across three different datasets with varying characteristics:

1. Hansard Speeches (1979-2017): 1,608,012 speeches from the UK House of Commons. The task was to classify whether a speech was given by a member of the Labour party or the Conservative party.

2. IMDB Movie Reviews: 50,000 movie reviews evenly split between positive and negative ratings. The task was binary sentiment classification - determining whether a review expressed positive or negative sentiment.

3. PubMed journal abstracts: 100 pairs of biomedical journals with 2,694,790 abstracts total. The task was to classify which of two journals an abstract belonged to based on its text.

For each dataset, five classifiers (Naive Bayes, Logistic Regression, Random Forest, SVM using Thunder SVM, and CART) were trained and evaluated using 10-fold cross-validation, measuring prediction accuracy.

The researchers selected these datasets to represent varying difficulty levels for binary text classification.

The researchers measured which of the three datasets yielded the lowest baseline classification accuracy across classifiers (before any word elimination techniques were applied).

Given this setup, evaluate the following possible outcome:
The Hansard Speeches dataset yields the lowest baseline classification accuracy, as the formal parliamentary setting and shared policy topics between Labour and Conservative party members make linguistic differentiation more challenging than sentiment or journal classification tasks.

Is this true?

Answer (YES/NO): YES